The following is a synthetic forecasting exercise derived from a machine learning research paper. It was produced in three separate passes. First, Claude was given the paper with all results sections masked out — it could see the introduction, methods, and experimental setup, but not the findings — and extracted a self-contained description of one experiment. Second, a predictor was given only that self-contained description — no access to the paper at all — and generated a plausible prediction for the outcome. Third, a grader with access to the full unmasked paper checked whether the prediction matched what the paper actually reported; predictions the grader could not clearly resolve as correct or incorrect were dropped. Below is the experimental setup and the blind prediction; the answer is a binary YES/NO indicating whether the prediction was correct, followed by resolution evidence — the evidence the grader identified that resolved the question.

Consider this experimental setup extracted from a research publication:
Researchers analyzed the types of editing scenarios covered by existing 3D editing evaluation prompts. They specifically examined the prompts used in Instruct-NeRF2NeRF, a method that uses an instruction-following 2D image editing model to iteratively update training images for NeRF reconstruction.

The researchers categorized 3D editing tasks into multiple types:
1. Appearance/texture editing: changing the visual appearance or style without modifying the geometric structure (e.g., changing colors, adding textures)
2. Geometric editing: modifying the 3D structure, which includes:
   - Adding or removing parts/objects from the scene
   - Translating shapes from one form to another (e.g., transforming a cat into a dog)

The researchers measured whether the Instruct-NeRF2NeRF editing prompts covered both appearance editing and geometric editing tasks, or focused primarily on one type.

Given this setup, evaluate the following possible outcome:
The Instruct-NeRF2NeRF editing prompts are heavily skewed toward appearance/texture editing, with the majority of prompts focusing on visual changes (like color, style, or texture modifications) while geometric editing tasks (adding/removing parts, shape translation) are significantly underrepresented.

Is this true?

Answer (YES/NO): YES